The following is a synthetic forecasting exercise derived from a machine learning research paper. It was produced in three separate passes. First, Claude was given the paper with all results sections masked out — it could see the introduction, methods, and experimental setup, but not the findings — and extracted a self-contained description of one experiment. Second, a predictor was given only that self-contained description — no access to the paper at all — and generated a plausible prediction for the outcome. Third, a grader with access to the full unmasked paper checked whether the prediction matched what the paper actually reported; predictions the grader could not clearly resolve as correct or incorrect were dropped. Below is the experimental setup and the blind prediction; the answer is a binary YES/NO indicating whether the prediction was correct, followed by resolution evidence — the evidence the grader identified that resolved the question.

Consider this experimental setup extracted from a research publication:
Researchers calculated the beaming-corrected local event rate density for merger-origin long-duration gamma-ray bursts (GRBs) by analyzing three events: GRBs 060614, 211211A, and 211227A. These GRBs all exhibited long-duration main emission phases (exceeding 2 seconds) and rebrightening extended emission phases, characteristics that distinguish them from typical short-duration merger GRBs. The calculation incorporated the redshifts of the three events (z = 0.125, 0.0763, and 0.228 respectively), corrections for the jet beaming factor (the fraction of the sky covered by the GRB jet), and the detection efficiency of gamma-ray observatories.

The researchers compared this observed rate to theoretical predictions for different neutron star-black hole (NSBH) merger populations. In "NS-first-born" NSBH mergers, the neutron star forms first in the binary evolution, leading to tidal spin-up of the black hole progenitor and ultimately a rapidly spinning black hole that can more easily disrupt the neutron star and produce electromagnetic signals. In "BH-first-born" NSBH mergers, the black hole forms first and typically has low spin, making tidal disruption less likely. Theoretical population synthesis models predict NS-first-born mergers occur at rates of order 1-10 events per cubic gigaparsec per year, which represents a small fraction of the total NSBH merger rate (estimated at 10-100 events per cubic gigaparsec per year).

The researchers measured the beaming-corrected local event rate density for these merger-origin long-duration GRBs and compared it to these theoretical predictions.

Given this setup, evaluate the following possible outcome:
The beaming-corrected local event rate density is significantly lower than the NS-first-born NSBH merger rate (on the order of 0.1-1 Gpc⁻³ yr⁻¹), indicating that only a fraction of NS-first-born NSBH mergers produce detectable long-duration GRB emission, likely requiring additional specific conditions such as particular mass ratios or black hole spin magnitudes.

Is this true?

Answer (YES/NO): NO